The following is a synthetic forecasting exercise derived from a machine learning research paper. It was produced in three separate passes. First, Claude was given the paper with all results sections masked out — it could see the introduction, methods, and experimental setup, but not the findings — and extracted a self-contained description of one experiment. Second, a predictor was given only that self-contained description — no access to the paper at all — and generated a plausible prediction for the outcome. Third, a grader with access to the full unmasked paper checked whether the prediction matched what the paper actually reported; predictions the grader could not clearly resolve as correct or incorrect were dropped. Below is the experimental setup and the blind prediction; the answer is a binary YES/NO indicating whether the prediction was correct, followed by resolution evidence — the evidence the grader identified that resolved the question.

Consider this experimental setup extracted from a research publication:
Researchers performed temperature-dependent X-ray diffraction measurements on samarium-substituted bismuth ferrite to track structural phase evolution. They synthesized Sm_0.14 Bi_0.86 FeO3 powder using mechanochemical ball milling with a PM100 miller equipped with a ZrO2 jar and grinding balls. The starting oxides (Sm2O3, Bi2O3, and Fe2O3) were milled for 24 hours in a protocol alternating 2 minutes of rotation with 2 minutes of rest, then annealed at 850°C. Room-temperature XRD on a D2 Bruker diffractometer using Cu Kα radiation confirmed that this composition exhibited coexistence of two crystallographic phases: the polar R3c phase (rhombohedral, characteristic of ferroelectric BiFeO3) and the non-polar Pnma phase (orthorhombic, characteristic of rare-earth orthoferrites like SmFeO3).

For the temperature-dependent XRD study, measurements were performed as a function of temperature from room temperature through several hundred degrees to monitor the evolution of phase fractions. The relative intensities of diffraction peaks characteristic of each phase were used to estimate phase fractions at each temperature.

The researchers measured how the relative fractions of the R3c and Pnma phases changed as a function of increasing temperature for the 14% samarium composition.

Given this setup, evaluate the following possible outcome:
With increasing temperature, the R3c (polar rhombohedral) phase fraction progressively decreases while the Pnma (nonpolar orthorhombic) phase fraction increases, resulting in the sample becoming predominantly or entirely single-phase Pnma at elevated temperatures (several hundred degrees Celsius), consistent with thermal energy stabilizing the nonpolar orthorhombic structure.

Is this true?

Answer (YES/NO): YES